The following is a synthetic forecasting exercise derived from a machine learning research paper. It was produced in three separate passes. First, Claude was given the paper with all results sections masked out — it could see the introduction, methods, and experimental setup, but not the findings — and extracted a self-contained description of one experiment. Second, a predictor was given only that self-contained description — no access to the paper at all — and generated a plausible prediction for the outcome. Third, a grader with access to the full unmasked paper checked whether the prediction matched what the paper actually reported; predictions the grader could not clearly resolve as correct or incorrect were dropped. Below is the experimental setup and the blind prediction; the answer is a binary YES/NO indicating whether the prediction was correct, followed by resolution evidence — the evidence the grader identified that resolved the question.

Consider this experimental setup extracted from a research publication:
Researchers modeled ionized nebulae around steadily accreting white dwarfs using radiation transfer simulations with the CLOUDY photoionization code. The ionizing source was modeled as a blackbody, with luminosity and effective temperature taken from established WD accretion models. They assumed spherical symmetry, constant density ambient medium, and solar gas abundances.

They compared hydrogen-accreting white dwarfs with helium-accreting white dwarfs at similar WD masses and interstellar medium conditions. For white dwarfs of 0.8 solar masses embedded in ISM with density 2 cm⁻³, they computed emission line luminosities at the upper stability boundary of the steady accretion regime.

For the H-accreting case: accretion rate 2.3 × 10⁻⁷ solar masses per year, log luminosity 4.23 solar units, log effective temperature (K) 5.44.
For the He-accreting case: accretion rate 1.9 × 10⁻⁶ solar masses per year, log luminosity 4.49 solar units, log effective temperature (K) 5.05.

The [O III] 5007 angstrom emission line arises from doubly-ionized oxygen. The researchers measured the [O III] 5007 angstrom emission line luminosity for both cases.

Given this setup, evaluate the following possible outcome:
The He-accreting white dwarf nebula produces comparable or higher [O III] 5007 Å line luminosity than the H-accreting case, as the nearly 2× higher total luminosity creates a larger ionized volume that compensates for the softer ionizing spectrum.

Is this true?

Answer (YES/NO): YES